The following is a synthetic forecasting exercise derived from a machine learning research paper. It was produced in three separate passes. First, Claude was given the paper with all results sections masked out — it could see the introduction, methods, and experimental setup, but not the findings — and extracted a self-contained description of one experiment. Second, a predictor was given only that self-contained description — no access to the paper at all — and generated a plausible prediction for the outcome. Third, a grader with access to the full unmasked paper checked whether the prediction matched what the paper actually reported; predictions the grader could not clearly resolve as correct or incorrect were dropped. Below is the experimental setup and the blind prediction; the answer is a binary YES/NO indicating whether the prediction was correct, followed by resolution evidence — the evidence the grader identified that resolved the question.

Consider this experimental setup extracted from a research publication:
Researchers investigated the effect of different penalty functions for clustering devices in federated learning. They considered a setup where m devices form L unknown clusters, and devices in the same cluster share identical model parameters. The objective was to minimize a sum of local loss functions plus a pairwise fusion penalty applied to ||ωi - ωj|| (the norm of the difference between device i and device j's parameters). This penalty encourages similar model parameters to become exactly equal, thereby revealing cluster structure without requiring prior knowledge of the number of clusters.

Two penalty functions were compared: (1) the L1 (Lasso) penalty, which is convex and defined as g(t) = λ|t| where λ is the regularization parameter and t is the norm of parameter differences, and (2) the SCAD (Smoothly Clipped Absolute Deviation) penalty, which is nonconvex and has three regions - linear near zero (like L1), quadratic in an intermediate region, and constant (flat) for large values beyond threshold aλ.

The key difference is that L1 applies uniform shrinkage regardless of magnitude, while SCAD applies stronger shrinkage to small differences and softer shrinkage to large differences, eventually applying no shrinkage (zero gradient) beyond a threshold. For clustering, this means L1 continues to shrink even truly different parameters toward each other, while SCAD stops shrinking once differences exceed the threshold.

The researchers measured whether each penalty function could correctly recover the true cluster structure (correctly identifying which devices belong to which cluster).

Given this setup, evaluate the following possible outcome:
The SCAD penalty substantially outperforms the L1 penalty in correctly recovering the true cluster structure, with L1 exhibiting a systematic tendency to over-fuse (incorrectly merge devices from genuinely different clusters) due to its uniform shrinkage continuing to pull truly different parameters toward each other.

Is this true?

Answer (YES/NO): NO